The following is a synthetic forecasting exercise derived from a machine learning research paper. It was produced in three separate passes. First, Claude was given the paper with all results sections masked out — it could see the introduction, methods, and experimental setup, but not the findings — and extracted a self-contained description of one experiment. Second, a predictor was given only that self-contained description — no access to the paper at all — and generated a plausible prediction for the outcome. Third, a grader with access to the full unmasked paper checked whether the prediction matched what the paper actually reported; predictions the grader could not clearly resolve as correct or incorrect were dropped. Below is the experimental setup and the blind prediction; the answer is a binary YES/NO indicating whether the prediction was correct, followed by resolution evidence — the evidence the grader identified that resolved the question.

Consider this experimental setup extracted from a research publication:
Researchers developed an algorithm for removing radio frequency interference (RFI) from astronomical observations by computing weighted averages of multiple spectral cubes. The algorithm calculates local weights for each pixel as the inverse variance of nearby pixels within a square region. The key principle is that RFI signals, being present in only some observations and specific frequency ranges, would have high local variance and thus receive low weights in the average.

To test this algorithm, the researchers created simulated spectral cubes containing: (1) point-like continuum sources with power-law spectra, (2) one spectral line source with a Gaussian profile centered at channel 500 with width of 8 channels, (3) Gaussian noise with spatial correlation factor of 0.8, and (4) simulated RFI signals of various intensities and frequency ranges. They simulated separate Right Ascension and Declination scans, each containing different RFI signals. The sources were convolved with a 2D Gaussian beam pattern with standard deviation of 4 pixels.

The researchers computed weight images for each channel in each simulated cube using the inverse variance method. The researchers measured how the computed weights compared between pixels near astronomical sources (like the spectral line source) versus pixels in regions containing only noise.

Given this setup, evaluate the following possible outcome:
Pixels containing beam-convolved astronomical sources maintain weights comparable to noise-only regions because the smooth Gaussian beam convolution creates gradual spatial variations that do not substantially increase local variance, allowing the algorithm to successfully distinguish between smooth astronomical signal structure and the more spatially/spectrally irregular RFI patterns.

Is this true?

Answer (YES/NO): NO